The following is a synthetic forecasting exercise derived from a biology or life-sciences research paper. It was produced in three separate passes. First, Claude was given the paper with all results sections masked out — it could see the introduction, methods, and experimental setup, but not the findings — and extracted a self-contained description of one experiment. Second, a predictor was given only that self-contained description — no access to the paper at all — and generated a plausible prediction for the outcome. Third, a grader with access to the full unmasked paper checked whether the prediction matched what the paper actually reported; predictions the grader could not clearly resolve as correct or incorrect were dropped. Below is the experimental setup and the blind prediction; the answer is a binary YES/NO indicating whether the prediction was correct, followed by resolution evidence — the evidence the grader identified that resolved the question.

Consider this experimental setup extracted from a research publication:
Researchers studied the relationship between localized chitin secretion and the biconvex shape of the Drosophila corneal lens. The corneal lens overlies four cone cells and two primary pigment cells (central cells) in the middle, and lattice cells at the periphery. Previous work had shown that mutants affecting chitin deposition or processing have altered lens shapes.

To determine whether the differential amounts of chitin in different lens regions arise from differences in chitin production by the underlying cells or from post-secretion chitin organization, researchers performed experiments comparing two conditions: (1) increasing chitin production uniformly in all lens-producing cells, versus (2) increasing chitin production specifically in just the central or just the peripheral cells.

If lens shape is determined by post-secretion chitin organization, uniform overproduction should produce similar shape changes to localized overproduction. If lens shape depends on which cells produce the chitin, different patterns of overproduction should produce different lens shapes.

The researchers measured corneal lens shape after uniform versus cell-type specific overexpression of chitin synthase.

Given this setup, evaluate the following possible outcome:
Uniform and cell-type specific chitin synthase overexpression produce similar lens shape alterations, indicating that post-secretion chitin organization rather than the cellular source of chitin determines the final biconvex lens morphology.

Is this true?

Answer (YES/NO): NO